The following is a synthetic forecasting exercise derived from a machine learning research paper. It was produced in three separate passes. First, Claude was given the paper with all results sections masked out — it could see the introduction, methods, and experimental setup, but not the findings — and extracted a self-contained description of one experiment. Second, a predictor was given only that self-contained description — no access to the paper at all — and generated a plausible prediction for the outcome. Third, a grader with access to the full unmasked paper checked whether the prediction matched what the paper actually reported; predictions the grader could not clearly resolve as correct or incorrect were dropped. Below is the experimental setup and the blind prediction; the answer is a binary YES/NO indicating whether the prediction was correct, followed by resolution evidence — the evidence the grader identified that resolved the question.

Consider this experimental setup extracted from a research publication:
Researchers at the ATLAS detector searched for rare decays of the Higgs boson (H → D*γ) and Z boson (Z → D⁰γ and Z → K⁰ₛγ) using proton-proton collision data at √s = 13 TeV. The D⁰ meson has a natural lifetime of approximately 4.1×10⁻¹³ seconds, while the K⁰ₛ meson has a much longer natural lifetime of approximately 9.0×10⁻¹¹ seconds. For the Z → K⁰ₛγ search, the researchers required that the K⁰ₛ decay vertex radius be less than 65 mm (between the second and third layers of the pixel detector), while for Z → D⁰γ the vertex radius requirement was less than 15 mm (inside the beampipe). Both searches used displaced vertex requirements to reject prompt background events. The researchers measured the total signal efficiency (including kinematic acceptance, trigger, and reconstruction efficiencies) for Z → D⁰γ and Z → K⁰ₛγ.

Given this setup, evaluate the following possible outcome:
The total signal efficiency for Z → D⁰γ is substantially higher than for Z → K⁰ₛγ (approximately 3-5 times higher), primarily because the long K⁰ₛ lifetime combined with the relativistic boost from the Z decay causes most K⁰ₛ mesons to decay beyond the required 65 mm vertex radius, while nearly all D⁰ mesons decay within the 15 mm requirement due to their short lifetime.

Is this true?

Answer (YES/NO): NO